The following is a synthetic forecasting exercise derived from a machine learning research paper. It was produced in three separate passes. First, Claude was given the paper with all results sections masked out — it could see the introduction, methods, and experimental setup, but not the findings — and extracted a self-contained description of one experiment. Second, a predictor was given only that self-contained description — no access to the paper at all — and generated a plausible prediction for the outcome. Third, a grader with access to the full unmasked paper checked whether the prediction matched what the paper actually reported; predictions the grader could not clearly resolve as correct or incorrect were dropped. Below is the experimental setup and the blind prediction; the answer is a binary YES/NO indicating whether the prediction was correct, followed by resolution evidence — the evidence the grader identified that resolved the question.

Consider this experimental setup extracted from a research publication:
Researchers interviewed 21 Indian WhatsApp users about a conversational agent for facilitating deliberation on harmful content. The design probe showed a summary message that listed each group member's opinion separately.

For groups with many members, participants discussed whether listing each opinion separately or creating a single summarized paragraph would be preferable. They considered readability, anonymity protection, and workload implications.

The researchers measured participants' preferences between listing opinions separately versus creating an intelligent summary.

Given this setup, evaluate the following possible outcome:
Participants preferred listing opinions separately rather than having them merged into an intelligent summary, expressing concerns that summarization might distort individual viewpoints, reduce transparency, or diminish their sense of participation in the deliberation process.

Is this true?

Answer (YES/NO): NO